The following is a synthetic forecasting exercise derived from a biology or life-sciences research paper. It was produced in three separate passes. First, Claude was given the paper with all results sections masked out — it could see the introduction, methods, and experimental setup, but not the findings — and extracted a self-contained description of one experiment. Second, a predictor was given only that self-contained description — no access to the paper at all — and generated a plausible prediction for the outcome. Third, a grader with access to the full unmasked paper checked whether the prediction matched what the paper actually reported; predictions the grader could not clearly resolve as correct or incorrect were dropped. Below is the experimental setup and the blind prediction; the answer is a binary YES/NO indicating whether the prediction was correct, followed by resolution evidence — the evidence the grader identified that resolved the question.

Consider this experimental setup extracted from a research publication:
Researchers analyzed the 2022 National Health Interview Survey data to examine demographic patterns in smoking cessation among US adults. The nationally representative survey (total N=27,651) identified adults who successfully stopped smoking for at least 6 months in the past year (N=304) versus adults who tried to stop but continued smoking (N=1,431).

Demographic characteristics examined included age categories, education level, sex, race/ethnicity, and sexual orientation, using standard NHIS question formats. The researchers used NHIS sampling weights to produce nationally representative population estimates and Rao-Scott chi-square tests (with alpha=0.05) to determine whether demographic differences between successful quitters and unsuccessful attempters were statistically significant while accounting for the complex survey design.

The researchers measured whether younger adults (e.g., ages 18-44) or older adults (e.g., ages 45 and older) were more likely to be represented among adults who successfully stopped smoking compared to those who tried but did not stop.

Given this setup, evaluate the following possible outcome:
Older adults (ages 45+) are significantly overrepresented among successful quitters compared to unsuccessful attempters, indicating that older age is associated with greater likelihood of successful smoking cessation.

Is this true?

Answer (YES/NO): NO